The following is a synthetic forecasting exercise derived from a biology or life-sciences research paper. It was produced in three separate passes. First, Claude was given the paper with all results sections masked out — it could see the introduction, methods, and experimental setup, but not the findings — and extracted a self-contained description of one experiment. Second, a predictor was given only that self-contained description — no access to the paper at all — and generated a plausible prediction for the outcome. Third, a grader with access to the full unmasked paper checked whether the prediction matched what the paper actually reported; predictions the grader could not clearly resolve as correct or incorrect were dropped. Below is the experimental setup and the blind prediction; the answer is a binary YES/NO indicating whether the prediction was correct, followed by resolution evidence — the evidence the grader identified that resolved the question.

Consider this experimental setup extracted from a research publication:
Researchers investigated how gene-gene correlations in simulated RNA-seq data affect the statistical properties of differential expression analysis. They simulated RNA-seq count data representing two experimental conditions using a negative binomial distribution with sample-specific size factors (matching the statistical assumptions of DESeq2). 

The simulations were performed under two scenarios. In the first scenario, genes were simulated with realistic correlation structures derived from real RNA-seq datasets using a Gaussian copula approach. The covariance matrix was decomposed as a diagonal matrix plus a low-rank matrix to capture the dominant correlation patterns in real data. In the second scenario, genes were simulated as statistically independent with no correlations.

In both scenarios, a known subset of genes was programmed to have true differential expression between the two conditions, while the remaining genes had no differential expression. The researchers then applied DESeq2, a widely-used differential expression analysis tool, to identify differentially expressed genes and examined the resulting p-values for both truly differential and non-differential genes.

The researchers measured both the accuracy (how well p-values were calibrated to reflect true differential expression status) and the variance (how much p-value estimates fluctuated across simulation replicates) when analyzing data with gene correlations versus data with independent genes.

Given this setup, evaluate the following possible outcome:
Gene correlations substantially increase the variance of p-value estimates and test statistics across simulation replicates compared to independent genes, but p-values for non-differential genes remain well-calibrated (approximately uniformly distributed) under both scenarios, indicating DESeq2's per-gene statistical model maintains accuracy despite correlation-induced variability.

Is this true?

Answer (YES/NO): NO